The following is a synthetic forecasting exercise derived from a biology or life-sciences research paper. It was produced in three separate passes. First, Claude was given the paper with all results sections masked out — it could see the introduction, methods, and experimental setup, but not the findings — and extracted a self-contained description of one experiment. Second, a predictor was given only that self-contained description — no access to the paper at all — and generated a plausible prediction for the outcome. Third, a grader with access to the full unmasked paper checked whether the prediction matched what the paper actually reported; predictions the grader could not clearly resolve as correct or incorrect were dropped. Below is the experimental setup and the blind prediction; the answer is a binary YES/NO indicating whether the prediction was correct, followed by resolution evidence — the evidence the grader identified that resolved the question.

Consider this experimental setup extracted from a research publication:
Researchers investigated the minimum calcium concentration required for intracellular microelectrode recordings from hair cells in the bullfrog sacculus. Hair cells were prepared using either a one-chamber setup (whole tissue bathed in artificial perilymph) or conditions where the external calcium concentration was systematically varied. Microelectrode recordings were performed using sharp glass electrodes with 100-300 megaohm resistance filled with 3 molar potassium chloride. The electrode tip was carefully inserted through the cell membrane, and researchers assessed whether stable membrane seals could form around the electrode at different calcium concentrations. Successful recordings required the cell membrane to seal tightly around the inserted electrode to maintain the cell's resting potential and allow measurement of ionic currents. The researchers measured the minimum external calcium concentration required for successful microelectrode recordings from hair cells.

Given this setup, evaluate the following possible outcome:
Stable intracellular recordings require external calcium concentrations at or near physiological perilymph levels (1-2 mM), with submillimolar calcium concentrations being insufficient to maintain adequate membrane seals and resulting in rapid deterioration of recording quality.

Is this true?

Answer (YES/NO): NO